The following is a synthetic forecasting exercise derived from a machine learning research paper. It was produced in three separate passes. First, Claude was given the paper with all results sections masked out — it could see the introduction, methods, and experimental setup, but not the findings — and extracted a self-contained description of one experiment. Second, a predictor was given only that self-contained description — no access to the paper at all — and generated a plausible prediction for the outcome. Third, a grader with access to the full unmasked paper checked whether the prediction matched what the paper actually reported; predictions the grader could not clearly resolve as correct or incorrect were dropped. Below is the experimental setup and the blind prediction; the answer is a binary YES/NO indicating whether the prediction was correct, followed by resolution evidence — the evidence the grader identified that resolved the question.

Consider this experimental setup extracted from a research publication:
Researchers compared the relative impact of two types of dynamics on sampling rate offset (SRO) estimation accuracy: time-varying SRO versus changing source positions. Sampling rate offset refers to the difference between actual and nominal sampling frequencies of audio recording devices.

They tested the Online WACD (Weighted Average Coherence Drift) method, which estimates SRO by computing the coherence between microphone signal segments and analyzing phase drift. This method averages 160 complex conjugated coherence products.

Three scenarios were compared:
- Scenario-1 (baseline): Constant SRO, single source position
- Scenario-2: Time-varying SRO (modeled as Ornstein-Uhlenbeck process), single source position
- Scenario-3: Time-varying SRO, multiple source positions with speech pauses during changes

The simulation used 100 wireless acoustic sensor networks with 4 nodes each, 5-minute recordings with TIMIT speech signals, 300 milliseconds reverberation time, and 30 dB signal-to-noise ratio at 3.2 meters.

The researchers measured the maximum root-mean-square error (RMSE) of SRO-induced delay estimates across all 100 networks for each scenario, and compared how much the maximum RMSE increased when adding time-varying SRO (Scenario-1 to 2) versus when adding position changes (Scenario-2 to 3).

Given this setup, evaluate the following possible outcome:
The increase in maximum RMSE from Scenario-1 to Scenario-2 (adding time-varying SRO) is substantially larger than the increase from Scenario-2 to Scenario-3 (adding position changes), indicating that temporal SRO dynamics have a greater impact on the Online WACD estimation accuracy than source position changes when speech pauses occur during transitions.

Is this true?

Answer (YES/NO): NO